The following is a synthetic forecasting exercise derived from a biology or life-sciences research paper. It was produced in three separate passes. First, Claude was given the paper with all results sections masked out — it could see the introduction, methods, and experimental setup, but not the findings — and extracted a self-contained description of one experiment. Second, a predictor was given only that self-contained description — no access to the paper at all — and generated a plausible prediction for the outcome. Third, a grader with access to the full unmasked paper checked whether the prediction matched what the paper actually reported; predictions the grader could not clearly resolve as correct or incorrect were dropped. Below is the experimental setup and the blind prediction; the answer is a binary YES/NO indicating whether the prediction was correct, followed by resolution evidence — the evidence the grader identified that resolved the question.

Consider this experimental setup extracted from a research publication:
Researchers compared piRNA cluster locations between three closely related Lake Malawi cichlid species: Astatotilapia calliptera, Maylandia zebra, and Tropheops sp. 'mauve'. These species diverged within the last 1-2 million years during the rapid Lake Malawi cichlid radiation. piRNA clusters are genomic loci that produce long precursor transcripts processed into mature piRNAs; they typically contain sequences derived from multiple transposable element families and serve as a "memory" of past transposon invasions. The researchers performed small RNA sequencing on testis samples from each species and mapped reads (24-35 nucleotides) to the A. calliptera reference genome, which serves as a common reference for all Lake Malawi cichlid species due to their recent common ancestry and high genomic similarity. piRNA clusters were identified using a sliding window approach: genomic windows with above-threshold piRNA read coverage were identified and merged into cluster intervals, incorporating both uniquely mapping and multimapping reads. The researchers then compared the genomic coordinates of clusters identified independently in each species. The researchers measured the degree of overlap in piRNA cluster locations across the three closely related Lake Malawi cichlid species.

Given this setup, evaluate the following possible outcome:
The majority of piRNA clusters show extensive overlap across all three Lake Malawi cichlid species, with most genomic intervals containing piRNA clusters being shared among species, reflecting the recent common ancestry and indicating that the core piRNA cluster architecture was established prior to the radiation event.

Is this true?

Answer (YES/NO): NO